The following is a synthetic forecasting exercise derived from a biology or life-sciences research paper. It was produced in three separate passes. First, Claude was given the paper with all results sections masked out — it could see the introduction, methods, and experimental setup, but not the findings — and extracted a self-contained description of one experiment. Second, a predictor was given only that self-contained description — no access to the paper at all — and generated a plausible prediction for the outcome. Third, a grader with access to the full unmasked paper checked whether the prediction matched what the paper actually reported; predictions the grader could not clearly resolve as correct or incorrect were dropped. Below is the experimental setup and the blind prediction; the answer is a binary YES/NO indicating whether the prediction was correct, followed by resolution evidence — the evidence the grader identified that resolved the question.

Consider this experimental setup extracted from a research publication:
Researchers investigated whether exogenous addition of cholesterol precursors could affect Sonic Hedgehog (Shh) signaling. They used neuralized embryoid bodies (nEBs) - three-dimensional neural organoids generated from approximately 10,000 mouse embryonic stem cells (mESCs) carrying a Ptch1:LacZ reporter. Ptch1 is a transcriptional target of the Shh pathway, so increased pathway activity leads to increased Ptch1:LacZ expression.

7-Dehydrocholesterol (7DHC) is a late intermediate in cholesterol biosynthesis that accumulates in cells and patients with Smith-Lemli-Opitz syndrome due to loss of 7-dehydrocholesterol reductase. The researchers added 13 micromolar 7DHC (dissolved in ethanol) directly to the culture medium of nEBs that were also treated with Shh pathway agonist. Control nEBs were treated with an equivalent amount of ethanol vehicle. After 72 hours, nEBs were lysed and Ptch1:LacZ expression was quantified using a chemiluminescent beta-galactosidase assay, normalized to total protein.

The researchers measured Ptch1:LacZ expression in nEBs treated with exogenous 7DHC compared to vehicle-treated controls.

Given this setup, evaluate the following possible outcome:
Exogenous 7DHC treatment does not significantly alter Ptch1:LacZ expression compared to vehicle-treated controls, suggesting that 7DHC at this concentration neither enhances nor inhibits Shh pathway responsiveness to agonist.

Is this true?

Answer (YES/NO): NO